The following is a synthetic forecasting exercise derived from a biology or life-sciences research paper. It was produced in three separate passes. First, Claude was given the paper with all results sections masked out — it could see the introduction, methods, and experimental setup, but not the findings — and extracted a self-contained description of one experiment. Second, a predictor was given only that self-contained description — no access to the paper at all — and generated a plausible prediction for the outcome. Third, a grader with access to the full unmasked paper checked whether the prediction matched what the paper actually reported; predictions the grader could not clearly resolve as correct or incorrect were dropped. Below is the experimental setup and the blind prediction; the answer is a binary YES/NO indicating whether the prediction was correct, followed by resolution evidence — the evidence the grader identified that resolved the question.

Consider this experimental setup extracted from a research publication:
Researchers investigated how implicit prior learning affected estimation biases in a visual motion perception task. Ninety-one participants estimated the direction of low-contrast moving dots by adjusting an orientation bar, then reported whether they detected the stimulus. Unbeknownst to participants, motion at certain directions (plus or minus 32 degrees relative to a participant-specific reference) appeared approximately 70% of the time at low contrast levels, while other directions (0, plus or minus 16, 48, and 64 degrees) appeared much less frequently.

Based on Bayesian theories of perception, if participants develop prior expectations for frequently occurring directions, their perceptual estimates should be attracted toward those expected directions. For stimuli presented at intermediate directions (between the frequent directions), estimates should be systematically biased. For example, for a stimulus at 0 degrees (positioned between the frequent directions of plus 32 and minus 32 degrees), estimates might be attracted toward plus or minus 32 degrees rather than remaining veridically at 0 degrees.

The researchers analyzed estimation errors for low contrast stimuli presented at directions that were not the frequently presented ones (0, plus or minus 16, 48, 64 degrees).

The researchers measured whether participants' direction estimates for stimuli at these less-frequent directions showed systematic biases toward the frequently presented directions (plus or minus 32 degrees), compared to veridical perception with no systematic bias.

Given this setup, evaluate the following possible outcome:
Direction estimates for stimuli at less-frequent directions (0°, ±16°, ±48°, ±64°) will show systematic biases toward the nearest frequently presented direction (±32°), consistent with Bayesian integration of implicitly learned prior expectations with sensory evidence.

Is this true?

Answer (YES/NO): YES